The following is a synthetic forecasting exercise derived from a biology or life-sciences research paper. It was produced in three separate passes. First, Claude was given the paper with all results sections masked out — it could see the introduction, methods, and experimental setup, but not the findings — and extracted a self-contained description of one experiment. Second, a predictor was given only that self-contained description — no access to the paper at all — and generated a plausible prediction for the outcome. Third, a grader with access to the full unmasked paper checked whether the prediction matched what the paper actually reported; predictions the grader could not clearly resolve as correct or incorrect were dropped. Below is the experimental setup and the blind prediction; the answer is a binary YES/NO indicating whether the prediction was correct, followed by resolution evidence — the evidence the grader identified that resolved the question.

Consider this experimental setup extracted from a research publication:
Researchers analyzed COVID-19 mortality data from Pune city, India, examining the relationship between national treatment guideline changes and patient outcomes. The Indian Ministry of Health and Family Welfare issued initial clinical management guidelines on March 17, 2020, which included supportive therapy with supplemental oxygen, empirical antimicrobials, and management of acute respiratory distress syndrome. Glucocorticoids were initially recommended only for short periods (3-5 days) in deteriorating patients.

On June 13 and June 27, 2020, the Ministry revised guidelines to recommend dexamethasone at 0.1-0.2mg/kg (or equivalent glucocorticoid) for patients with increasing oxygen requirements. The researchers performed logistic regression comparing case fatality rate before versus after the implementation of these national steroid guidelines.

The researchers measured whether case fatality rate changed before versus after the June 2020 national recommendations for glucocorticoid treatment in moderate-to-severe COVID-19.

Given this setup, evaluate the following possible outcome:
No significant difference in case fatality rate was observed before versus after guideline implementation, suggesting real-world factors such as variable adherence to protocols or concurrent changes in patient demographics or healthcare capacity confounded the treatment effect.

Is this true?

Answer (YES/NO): NO